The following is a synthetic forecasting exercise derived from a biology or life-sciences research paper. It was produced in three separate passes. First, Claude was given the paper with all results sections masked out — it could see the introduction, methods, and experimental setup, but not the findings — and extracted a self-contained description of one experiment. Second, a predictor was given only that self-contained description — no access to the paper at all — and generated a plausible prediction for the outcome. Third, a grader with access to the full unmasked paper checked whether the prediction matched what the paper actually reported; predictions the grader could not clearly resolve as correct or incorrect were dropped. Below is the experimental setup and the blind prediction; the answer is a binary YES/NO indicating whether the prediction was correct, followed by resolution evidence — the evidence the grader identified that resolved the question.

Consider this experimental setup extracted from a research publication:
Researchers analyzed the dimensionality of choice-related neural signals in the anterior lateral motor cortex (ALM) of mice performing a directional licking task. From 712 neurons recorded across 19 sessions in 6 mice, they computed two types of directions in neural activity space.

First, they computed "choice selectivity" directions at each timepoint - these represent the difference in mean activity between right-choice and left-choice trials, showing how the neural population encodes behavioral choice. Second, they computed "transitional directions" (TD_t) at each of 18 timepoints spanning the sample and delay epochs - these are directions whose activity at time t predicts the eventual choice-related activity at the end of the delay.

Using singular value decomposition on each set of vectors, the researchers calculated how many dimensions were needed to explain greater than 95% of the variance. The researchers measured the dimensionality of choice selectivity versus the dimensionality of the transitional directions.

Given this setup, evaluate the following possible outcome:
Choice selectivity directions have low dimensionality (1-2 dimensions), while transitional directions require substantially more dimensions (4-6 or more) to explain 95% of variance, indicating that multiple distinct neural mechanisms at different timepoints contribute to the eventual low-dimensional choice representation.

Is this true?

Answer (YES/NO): YES